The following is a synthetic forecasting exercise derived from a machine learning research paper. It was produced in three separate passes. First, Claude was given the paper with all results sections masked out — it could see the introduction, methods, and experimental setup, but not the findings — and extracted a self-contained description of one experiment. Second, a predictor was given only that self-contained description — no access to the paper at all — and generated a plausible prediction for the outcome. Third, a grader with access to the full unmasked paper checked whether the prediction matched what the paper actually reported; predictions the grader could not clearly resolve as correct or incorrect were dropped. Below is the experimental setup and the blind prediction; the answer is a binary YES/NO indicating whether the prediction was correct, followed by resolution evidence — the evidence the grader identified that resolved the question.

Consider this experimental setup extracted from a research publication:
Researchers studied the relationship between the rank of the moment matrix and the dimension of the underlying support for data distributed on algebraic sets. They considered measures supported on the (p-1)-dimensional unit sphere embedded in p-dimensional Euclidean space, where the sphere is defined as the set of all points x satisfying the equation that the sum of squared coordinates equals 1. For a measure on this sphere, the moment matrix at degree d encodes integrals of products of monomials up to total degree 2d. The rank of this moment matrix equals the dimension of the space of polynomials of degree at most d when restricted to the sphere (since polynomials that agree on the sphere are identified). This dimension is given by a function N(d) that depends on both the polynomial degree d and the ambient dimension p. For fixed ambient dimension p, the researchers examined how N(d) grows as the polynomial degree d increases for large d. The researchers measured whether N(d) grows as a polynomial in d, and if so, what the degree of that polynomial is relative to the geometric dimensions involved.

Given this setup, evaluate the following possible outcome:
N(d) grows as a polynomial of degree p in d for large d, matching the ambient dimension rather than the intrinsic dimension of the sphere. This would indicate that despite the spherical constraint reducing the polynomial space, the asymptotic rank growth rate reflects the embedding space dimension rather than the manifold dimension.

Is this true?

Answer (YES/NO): NO